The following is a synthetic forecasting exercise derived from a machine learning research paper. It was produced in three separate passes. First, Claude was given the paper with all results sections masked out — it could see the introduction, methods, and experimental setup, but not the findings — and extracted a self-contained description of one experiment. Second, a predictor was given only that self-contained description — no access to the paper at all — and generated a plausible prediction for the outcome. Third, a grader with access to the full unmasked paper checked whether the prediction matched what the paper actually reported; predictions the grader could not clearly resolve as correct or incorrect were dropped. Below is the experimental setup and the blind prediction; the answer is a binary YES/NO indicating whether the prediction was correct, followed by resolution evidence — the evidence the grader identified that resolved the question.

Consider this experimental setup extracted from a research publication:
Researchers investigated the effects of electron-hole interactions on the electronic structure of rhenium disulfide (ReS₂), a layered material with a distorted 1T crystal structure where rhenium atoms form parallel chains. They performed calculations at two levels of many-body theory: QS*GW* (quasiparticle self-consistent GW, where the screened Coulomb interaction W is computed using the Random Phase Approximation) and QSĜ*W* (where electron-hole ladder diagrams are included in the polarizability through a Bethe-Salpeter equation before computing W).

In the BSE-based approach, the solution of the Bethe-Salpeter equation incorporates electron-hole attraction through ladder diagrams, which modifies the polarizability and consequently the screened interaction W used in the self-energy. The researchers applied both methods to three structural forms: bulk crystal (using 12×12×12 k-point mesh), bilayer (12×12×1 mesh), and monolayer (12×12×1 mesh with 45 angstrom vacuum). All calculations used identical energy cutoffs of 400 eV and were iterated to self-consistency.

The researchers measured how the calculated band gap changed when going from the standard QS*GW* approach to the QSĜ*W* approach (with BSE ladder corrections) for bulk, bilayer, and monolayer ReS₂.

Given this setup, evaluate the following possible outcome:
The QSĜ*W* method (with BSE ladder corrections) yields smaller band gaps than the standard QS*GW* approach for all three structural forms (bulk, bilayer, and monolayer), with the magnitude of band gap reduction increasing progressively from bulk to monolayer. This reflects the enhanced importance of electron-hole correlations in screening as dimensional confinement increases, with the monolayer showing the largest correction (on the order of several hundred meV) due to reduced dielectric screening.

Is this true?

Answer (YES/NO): NO